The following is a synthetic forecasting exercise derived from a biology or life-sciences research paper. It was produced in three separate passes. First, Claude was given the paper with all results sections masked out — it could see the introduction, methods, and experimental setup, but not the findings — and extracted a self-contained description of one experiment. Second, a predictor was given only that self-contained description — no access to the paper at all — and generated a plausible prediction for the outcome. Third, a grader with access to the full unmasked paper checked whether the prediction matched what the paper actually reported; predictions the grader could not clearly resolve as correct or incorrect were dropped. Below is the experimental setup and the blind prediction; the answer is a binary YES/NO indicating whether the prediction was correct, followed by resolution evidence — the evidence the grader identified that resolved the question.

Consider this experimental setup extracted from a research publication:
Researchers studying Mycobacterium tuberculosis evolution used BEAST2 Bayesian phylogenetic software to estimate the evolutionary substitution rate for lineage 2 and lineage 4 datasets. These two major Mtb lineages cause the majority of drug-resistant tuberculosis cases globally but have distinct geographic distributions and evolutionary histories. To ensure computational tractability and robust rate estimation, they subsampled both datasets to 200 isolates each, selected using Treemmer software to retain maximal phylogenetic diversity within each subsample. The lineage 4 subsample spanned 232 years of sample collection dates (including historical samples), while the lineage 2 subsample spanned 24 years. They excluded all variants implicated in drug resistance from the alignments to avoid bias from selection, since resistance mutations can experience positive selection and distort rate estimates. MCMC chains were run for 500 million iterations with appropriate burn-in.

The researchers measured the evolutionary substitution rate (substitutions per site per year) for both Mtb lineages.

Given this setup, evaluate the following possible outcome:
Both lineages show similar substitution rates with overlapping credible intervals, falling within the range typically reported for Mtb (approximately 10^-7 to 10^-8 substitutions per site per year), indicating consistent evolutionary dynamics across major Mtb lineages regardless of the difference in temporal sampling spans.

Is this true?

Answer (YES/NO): YES